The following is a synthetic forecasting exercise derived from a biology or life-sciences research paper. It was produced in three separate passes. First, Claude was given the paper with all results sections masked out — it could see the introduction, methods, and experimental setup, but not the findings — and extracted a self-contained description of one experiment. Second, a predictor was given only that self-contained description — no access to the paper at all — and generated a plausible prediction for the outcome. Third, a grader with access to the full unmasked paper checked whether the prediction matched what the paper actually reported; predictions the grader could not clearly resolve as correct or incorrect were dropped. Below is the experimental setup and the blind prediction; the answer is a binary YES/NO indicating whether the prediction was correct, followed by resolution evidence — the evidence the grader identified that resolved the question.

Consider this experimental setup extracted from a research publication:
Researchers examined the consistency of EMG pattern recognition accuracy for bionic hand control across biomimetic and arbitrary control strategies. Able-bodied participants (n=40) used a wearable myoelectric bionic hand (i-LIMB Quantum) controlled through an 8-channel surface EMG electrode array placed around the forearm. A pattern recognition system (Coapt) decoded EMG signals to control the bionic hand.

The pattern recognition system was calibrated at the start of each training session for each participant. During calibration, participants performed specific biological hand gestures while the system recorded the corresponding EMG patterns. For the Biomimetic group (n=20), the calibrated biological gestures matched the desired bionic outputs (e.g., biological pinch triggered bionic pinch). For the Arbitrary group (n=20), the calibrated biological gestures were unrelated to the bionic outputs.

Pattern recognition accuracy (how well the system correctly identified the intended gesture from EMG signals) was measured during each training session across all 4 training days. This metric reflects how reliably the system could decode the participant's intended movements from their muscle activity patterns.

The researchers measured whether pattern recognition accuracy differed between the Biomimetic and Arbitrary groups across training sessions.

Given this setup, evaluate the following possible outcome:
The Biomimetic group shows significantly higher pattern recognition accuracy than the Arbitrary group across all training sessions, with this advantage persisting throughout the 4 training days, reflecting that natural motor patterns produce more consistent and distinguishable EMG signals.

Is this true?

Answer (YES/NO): NO